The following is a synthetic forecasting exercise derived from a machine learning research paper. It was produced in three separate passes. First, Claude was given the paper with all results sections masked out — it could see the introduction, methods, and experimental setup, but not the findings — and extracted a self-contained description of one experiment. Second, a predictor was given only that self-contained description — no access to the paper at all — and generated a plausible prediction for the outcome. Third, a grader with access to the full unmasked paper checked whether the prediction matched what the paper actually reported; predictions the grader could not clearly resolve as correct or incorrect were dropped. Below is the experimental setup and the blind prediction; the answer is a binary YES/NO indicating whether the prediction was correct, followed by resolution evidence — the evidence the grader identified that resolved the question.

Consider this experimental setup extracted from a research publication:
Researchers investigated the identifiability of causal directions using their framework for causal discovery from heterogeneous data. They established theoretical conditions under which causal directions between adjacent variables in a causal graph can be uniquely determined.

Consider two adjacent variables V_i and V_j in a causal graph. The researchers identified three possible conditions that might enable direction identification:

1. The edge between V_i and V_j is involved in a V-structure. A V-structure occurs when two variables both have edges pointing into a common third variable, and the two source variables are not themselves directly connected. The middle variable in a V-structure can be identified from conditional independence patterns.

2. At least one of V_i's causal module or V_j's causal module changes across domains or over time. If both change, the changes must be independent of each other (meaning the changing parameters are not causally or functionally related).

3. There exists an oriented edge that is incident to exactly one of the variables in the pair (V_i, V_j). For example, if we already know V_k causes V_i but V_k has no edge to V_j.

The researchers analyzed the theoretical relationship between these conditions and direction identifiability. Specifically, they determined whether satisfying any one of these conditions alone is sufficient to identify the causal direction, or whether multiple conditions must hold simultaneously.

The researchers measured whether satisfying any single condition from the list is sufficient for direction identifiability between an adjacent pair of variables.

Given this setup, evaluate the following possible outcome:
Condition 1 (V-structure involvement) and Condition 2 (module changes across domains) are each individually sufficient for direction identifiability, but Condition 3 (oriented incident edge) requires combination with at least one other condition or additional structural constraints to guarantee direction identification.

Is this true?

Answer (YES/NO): NO